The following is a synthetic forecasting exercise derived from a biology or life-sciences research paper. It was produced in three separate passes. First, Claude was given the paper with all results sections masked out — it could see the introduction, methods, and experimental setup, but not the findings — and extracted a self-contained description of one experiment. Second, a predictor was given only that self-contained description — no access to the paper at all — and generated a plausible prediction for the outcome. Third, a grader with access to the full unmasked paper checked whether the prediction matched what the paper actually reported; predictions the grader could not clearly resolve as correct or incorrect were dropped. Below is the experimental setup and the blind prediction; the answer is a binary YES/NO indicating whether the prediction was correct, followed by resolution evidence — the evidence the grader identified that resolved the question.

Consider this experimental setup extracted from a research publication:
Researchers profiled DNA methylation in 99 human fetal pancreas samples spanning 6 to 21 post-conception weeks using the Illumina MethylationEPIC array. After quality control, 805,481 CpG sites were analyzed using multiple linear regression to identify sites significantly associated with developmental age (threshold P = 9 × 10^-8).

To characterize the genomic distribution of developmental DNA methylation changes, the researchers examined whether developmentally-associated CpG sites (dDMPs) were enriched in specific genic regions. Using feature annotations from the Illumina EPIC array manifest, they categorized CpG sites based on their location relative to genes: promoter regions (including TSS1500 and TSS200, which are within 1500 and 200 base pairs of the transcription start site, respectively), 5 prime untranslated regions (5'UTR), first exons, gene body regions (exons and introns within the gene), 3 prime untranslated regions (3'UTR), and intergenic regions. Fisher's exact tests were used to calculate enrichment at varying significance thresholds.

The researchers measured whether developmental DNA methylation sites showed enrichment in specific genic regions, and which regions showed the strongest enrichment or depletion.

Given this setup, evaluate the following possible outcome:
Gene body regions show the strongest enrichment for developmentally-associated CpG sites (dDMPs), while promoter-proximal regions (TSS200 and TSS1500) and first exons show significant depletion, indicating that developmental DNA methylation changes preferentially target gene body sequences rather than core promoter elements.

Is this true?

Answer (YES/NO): YES